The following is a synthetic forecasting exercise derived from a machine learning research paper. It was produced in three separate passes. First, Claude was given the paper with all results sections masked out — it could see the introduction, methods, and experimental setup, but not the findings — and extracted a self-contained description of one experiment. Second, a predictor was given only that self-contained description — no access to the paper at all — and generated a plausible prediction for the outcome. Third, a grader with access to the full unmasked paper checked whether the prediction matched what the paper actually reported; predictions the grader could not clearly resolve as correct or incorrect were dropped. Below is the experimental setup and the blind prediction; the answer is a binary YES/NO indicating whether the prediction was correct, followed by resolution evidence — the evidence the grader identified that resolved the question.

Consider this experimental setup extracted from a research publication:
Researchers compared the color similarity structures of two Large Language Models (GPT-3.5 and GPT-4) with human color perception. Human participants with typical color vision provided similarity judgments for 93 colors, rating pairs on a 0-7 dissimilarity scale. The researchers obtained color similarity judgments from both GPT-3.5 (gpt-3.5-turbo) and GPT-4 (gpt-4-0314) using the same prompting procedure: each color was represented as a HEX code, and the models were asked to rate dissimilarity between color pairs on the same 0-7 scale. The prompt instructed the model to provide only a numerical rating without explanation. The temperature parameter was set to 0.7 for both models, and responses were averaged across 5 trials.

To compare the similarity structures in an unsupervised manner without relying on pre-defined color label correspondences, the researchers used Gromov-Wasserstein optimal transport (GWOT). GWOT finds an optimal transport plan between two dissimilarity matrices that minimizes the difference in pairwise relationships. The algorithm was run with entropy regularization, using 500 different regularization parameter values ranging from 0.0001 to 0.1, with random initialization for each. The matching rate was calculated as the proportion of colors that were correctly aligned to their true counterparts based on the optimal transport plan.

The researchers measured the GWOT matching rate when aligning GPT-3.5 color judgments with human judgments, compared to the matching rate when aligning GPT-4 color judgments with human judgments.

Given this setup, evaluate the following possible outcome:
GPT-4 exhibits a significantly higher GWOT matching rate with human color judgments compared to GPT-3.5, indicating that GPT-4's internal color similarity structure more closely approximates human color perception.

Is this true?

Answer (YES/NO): YES